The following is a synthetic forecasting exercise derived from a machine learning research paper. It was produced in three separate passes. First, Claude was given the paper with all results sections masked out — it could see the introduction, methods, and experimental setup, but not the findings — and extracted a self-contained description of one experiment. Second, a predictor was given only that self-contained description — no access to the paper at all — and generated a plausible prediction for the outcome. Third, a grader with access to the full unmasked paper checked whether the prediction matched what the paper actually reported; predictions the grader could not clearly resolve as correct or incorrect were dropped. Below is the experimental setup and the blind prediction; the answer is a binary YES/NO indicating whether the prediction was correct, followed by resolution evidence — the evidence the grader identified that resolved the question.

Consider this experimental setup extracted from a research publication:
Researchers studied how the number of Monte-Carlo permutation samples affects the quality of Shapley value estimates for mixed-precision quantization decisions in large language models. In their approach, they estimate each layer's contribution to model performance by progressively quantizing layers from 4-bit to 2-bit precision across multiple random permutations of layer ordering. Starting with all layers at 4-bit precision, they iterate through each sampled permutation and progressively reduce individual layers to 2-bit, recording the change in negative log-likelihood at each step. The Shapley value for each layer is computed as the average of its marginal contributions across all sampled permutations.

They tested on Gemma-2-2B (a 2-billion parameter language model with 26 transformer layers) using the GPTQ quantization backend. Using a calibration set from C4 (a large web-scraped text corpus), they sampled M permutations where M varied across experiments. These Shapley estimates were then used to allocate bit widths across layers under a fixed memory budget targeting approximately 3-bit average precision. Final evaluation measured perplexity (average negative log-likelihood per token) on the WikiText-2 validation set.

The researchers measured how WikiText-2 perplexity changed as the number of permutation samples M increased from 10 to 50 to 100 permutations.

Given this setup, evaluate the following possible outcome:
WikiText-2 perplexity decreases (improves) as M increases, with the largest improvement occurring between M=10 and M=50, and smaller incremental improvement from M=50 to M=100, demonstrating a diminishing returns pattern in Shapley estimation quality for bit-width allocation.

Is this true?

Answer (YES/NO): NO